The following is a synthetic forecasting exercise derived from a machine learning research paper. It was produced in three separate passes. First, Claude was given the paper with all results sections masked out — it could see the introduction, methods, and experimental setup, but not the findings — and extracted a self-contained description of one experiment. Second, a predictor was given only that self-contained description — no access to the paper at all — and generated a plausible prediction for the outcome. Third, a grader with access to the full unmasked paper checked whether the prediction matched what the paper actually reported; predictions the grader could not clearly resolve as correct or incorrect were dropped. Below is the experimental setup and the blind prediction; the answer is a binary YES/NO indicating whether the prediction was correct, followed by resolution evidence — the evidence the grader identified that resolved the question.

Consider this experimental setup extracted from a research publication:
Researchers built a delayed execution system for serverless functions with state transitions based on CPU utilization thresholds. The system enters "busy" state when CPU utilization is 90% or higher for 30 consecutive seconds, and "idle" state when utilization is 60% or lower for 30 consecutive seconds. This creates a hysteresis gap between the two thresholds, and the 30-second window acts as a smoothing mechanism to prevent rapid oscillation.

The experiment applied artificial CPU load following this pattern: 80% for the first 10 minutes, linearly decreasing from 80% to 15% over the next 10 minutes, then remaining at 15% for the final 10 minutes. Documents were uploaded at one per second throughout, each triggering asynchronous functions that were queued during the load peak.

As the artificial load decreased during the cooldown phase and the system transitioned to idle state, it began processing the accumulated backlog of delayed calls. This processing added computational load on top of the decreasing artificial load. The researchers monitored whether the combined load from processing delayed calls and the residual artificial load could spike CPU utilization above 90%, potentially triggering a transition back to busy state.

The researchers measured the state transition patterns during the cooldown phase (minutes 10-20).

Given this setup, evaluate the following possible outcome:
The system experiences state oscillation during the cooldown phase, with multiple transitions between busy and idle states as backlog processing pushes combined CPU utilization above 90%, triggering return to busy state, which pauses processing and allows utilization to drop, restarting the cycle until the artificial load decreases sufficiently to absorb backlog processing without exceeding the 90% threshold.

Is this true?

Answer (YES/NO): NO